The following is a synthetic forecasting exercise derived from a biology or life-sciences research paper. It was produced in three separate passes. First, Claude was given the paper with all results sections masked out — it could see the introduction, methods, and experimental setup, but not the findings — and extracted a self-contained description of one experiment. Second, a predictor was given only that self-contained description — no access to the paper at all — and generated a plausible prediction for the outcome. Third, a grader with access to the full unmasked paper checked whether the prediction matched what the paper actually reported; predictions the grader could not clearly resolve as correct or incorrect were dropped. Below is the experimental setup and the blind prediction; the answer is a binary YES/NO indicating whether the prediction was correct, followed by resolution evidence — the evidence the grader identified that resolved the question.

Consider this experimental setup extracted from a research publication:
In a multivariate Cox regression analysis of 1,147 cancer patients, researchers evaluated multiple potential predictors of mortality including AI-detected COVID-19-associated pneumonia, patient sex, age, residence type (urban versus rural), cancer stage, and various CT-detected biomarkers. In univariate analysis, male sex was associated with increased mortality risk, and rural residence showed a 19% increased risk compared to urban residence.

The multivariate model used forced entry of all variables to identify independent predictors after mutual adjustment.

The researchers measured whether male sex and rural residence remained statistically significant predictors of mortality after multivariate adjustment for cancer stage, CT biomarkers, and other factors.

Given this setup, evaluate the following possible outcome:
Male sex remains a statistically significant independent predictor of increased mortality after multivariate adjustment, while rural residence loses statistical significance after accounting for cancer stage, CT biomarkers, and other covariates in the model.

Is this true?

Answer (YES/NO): YES